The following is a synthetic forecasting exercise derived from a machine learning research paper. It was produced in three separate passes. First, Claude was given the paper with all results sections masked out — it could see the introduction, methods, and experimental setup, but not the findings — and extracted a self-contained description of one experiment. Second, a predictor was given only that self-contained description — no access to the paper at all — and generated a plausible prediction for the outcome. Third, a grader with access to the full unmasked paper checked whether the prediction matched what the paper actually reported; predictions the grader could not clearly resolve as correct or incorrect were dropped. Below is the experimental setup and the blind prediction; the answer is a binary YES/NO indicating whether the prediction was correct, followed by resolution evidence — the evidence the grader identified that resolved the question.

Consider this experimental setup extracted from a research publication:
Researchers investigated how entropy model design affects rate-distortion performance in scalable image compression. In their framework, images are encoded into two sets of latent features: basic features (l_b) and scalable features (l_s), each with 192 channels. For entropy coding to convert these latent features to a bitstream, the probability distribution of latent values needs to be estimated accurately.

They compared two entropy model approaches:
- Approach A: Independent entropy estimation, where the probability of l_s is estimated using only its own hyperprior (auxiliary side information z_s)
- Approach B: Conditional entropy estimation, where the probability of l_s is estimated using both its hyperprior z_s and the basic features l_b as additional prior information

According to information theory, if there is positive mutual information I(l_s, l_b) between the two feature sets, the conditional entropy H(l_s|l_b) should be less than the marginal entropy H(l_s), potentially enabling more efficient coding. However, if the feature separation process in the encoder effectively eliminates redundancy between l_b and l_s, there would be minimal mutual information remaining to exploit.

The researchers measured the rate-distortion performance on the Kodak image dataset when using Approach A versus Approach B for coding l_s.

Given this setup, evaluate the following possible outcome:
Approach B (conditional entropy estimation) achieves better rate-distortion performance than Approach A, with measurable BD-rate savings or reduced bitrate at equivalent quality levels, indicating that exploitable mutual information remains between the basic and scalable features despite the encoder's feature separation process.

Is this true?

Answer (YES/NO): YES